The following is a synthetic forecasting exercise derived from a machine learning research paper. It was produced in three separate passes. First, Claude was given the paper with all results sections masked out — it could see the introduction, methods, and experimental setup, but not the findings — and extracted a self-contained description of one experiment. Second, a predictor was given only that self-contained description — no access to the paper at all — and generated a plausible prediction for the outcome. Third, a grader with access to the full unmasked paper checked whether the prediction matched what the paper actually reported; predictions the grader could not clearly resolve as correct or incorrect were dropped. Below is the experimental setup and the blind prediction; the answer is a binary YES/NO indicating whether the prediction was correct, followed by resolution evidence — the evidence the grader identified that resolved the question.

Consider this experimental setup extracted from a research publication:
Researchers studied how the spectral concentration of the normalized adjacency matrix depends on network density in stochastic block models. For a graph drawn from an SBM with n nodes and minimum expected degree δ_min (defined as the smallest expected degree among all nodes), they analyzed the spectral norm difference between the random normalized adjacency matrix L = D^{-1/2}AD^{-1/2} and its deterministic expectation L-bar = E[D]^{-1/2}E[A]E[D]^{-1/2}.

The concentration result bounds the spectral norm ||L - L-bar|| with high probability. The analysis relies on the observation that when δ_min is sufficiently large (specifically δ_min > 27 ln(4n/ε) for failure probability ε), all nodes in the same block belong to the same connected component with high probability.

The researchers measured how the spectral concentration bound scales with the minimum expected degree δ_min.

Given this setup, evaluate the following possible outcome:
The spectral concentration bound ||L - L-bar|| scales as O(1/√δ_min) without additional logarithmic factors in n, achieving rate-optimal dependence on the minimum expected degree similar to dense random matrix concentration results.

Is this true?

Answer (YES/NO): NO